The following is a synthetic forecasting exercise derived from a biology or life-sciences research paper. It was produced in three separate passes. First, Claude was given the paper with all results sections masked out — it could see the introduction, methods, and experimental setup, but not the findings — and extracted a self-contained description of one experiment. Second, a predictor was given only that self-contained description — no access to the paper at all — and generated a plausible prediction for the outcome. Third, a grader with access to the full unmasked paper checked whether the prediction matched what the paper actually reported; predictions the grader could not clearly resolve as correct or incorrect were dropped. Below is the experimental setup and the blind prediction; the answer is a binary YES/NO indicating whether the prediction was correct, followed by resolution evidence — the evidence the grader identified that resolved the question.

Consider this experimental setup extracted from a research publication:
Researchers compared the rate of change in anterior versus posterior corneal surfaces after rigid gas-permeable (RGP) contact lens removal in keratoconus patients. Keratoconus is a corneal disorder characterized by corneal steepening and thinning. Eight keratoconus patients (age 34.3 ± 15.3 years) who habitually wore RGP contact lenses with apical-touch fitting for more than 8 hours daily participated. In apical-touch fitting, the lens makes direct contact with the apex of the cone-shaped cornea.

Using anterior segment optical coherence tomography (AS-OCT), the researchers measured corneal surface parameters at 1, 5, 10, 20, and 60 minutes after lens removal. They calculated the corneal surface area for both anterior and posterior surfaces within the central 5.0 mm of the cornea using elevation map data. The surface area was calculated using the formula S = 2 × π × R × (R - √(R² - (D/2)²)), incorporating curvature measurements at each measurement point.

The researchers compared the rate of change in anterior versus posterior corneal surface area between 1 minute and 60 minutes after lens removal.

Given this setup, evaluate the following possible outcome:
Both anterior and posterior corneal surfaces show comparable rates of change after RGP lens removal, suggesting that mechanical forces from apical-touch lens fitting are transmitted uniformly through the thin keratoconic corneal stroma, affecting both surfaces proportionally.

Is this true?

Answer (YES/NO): YES